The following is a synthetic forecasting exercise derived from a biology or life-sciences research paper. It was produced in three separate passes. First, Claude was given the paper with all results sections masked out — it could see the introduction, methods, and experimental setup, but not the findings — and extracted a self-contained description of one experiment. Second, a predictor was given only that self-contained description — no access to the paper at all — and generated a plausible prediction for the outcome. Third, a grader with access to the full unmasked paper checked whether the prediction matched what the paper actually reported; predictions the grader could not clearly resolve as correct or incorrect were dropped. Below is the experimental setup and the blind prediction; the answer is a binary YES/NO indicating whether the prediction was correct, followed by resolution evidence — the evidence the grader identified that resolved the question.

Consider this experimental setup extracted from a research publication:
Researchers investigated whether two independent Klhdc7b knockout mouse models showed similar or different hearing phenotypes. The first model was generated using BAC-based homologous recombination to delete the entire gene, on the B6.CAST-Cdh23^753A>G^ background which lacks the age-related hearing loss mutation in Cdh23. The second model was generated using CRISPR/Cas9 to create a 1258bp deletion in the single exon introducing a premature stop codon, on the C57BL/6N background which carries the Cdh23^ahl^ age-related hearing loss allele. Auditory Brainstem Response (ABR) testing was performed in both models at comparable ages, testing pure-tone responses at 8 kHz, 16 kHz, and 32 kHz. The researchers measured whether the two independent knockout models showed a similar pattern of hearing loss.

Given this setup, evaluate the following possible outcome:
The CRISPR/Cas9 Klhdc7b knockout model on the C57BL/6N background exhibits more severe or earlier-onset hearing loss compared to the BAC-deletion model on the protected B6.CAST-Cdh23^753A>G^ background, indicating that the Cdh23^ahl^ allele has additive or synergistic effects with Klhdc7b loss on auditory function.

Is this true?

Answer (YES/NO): NO